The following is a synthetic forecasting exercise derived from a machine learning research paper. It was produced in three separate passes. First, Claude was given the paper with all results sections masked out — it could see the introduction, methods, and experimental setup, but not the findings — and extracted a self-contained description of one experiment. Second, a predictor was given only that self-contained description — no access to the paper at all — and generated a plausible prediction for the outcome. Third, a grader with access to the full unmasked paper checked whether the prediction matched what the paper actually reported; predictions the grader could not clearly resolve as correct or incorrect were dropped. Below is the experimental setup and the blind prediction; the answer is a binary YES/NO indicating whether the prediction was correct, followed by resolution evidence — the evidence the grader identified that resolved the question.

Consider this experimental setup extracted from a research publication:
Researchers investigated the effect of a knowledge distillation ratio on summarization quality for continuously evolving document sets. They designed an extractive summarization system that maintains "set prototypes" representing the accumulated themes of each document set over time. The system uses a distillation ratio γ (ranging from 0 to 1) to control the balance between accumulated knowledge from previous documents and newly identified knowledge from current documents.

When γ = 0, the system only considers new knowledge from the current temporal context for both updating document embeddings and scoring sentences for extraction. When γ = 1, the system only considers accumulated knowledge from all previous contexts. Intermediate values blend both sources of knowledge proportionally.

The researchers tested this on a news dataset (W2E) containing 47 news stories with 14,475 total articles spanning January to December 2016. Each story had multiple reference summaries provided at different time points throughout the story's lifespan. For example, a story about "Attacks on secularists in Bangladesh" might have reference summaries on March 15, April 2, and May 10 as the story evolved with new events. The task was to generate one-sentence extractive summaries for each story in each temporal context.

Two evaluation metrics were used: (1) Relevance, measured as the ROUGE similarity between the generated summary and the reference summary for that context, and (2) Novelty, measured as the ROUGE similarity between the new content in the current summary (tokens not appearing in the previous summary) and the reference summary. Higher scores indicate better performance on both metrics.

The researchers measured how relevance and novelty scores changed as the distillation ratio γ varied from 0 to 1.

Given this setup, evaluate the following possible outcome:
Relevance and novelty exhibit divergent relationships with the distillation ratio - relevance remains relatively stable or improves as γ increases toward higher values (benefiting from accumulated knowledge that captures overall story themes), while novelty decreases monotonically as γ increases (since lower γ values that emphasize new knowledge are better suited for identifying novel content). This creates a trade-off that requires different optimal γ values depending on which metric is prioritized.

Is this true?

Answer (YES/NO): NO